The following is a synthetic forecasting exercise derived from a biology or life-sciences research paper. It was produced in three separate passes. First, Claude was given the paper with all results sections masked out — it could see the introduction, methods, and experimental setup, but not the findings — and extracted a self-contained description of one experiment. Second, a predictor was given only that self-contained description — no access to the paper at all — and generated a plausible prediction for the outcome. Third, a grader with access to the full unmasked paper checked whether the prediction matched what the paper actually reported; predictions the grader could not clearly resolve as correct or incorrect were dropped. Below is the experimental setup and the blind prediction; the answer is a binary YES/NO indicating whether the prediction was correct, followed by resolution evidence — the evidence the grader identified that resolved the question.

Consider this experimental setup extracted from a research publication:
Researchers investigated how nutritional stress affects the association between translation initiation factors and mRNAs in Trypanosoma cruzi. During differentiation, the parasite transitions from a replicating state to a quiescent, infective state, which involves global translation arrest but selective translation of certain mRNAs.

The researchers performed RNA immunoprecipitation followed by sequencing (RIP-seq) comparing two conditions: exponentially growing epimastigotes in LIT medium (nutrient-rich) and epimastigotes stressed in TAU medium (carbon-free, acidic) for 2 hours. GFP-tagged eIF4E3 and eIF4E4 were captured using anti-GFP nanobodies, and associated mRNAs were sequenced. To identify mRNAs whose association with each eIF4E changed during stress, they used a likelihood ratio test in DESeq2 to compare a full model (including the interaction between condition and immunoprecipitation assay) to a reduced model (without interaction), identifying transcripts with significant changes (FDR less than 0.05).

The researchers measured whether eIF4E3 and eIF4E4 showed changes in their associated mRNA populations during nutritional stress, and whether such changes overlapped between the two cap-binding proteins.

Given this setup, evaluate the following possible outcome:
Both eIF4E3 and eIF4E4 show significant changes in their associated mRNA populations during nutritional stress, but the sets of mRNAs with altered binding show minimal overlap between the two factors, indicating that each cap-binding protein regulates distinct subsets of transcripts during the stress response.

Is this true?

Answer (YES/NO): YES